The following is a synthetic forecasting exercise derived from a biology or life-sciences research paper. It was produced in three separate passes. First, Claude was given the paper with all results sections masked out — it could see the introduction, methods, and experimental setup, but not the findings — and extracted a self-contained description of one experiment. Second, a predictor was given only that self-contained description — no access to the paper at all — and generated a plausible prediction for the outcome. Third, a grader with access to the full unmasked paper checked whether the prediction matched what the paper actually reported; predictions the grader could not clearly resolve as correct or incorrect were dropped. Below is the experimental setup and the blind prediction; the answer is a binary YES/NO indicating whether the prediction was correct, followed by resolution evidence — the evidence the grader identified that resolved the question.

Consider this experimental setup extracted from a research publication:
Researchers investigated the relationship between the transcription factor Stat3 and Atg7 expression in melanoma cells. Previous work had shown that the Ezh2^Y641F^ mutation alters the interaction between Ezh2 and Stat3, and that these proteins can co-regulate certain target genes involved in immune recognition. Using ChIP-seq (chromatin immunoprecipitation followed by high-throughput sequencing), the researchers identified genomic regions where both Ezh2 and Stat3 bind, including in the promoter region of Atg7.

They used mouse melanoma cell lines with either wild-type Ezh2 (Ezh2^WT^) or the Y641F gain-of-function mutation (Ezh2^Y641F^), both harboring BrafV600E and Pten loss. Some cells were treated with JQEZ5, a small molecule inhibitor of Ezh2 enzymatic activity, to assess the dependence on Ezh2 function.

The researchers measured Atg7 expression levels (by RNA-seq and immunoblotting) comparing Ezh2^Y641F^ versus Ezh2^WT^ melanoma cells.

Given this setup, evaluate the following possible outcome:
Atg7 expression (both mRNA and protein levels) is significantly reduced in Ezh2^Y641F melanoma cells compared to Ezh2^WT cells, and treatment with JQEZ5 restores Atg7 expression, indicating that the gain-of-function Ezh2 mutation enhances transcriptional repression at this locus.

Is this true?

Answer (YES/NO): NO